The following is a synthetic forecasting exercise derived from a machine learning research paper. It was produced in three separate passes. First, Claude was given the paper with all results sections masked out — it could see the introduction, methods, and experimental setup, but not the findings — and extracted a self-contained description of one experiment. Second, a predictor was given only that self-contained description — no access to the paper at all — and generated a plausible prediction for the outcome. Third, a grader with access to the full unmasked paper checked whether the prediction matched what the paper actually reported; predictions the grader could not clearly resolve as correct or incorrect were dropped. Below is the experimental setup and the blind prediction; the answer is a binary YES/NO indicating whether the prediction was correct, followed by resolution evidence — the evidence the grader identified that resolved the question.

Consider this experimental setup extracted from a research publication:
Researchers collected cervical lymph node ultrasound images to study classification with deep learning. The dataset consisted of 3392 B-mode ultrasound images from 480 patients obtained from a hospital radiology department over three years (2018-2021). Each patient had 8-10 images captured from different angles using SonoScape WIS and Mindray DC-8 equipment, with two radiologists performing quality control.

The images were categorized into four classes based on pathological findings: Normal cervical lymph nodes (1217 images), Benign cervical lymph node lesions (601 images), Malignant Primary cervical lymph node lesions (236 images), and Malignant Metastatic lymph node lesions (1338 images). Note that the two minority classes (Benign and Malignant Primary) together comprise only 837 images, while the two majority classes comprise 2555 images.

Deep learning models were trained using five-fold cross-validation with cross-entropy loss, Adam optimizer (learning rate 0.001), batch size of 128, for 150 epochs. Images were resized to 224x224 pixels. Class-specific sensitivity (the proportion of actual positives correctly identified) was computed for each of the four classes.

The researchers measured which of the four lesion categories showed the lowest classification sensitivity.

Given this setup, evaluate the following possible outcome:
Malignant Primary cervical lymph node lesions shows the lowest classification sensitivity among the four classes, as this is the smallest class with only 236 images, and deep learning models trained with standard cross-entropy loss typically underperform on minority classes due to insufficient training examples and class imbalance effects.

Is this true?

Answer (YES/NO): NO